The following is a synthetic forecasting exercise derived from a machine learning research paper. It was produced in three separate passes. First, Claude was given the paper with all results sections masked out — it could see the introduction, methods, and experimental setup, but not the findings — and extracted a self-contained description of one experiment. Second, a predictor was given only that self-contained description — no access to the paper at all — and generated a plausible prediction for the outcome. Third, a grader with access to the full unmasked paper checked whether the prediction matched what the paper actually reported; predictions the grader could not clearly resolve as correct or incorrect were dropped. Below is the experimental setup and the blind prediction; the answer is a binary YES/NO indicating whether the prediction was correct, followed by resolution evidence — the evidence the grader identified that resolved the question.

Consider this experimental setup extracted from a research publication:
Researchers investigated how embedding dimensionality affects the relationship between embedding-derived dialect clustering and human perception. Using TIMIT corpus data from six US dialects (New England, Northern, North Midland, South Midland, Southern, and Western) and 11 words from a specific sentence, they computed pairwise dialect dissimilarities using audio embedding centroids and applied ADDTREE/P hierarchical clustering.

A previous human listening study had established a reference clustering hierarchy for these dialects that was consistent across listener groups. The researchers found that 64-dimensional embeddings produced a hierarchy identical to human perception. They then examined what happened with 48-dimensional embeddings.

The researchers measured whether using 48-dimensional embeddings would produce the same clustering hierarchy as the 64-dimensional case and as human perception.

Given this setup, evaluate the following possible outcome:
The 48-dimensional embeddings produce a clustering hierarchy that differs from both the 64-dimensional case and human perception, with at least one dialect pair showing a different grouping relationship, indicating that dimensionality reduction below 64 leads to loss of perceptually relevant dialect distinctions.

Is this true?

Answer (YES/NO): NO